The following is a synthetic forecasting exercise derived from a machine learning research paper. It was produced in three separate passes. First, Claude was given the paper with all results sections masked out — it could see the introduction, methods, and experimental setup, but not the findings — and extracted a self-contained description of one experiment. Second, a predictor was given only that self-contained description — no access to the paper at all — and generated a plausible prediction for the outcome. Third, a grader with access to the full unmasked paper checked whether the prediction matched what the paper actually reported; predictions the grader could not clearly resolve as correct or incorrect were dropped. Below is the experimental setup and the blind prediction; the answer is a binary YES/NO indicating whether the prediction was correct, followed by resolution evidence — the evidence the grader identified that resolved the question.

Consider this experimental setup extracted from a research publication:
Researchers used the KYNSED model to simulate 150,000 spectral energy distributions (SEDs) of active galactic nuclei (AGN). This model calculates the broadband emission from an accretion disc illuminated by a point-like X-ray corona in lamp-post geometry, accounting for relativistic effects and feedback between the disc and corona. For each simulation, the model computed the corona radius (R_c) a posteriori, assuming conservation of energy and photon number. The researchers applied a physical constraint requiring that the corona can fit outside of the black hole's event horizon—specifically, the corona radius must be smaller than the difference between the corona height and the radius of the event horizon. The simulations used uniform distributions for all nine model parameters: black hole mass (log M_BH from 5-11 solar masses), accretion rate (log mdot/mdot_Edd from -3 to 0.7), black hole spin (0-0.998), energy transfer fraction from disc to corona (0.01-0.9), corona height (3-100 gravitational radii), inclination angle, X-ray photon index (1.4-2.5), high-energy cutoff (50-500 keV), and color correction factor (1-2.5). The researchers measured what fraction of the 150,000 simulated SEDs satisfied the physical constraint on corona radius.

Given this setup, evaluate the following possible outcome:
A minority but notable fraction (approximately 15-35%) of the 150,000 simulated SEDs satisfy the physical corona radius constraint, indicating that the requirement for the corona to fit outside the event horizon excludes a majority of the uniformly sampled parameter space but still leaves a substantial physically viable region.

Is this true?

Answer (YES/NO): NO